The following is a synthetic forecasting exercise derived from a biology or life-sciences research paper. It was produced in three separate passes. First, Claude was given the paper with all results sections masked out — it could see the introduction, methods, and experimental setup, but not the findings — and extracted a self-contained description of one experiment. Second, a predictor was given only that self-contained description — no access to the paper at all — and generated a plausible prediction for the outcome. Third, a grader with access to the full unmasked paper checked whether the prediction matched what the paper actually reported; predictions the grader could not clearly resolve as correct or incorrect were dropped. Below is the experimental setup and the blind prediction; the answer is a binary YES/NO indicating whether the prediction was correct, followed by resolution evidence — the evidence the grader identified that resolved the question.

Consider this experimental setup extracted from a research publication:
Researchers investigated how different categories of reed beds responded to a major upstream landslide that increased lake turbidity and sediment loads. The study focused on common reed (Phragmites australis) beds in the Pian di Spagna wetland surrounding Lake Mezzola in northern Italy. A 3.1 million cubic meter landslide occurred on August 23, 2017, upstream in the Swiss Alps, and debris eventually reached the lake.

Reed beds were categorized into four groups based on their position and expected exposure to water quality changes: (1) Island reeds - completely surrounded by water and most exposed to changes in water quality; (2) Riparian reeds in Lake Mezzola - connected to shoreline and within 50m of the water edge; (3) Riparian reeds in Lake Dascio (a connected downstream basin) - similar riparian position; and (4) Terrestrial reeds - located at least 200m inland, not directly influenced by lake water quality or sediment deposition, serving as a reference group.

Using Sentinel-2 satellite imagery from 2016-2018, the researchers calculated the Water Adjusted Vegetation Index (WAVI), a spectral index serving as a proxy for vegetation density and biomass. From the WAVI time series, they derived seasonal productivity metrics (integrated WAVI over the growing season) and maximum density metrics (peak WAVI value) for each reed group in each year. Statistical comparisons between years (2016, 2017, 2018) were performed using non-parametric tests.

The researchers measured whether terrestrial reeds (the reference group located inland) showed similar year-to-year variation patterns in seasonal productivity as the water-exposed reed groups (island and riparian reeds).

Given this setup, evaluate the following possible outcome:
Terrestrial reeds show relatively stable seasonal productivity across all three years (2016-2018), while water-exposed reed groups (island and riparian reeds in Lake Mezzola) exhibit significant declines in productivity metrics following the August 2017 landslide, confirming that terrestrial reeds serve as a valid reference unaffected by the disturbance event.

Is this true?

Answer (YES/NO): NO